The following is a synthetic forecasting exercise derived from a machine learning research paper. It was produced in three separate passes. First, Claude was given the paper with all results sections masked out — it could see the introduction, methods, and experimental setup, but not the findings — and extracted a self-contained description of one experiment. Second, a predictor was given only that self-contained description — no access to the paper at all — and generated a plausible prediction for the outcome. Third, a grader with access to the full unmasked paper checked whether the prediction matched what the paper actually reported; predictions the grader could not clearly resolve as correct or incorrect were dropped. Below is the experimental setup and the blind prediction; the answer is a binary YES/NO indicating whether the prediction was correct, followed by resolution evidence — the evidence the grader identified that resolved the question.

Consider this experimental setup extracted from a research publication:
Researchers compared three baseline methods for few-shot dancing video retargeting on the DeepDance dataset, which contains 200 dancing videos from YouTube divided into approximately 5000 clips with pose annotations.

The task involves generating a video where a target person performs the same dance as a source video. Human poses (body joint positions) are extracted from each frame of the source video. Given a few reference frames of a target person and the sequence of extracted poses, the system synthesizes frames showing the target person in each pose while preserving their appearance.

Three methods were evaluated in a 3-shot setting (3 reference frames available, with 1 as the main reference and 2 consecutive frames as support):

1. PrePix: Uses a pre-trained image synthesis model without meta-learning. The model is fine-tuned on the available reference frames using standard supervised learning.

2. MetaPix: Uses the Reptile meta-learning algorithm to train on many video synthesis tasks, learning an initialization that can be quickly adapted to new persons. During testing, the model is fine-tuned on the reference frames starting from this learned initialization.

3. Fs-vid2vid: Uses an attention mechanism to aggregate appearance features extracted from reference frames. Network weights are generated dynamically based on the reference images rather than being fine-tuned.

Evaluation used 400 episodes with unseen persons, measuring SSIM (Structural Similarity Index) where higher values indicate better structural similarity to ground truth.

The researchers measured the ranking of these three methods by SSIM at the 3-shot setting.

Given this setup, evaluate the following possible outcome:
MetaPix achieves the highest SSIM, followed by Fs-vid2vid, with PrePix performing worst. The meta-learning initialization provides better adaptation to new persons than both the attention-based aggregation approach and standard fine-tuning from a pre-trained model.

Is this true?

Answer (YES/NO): YES